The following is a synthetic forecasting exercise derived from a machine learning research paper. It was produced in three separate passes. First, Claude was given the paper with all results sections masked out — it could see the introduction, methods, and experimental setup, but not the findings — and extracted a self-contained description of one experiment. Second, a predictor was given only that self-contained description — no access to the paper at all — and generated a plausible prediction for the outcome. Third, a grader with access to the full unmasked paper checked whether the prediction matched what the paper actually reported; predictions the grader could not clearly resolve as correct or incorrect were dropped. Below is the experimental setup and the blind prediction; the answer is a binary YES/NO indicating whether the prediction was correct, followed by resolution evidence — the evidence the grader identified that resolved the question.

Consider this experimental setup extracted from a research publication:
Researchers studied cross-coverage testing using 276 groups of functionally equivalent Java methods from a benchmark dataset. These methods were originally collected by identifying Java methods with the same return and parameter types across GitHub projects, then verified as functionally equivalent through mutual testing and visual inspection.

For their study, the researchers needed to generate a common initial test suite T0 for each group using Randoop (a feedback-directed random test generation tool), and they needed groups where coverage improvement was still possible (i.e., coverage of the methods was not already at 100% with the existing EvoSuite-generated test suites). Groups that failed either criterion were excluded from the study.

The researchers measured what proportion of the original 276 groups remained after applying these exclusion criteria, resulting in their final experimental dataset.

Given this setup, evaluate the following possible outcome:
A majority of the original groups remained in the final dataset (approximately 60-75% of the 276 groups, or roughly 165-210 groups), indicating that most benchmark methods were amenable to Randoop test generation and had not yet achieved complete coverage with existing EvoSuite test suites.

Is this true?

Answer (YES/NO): NO